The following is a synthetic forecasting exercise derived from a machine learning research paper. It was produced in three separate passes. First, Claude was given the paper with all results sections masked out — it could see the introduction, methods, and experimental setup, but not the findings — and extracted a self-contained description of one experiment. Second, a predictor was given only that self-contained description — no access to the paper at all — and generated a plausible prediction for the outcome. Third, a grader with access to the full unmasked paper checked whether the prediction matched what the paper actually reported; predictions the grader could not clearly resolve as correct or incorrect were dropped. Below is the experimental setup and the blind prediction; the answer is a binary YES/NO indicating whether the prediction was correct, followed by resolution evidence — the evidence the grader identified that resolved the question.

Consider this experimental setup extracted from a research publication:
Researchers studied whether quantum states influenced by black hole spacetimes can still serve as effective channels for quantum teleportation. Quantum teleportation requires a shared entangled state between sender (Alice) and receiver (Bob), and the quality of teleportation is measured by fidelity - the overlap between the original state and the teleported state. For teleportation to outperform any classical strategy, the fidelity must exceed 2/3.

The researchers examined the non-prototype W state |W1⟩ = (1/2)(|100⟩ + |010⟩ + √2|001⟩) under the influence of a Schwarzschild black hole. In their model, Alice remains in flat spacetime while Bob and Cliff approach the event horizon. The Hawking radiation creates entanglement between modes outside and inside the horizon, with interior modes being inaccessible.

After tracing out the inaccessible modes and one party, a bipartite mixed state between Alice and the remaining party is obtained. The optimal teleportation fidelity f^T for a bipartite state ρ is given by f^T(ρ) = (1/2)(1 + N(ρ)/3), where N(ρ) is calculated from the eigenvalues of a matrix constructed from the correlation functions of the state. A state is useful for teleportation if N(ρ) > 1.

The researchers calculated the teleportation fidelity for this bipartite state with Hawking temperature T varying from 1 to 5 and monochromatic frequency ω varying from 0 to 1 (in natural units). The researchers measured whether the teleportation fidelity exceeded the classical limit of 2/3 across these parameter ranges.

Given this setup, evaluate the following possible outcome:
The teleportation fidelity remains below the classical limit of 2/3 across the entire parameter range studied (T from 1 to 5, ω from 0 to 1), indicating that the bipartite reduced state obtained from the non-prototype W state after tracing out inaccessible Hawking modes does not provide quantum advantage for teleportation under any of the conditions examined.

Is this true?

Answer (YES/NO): NO